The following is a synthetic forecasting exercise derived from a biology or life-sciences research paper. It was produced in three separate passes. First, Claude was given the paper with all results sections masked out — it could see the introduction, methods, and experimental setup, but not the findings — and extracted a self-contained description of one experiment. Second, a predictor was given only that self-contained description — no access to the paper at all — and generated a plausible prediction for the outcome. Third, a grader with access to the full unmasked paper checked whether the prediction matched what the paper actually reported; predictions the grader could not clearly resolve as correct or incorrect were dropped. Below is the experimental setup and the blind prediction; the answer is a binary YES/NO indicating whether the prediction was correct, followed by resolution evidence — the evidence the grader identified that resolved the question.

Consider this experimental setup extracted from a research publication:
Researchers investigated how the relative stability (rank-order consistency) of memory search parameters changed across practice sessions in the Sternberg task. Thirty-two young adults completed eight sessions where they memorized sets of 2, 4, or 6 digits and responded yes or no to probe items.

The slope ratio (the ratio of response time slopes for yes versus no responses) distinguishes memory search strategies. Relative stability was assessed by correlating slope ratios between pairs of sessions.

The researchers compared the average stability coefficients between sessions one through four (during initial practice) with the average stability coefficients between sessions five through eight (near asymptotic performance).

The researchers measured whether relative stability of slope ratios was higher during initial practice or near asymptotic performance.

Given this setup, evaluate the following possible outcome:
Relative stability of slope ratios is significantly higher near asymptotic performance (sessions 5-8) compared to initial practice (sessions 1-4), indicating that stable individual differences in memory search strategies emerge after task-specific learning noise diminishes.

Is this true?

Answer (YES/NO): YES